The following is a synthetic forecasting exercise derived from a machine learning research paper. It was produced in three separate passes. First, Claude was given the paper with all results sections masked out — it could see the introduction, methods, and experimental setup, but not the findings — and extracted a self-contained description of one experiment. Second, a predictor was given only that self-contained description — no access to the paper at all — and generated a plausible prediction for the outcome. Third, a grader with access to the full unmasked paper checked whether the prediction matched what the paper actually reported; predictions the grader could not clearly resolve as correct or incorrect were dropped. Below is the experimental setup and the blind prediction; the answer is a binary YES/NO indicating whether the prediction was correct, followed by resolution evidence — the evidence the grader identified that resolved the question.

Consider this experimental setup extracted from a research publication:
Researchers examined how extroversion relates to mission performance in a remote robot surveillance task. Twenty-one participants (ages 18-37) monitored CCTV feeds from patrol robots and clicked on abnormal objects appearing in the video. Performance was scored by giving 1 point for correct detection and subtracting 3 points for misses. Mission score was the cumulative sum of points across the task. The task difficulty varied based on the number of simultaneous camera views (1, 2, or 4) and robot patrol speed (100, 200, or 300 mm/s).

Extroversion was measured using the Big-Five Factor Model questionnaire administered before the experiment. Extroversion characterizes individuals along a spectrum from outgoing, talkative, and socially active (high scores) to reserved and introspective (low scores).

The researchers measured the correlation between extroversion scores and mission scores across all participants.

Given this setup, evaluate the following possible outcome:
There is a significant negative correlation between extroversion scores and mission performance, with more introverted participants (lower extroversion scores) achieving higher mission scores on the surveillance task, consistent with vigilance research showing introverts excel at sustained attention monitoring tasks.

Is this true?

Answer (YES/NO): NO